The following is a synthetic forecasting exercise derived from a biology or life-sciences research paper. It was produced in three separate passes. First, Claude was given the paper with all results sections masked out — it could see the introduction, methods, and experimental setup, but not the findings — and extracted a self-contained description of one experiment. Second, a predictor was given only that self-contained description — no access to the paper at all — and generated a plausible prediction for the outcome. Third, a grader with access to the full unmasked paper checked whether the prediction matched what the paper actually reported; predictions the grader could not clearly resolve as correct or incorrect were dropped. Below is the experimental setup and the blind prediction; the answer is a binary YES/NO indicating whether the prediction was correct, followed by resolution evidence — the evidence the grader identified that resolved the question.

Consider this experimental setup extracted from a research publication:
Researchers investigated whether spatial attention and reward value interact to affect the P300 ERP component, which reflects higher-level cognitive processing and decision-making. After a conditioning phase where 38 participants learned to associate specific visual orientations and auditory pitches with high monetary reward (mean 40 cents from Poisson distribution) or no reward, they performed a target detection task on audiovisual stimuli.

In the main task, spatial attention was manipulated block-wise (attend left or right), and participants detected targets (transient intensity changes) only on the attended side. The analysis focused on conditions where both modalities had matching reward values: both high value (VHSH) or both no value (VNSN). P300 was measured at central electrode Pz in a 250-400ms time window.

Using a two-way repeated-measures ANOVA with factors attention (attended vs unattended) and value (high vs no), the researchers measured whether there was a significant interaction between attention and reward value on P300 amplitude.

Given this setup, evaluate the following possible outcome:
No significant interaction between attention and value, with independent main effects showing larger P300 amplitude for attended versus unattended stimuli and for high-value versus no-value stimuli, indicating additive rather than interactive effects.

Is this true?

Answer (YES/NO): NO